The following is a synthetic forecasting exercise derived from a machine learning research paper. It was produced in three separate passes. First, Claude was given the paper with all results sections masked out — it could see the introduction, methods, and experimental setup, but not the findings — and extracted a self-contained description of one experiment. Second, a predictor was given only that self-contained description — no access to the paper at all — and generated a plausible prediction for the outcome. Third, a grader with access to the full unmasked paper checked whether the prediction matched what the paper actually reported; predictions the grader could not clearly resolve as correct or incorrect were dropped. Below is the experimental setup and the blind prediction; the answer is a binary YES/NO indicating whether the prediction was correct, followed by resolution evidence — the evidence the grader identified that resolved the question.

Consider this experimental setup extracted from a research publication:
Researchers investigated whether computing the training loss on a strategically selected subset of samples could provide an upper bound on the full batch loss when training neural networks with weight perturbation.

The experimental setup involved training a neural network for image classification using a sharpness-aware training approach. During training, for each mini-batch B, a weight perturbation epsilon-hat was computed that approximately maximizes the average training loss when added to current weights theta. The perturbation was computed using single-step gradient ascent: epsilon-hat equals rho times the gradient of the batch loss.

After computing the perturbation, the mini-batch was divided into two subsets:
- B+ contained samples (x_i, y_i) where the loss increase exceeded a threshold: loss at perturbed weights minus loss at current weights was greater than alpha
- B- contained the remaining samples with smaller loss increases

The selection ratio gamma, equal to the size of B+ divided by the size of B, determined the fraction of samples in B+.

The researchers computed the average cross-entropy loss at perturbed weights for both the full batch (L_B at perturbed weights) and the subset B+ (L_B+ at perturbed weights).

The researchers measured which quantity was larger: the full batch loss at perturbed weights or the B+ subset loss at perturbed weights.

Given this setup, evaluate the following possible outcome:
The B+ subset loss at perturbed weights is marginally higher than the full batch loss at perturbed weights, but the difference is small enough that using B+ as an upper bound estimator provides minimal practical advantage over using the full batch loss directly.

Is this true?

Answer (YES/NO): NO